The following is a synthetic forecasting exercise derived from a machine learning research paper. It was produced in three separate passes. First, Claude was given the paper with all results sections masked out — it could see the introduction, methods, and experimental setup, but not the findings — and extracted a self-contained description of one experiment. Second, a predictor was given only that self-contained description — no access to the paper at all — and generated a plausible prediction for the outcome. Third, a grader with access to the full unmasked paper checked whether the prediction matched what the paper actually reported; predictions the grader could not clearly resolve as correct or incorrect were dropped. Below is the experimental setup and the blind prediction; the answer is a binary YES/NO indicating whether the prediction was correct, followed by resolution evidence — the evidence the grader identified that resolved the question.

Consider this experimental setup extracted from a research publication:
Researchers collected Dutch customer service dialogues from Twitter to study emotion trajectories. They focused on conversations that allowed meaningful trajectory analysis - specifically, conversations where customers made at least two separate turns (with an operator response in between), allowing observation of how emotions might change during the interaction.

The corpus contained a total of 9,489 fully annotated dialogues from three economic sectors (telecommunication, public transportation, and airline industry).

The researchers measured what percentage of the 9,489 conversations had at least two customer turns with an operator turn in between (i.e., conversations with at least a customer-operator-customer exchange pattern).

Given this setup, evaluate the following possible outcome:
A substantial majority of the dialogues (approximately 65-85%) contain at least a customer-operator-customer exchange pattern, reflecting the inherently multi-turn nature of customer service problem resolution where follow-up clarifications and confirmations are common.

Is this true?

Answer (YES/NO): NO